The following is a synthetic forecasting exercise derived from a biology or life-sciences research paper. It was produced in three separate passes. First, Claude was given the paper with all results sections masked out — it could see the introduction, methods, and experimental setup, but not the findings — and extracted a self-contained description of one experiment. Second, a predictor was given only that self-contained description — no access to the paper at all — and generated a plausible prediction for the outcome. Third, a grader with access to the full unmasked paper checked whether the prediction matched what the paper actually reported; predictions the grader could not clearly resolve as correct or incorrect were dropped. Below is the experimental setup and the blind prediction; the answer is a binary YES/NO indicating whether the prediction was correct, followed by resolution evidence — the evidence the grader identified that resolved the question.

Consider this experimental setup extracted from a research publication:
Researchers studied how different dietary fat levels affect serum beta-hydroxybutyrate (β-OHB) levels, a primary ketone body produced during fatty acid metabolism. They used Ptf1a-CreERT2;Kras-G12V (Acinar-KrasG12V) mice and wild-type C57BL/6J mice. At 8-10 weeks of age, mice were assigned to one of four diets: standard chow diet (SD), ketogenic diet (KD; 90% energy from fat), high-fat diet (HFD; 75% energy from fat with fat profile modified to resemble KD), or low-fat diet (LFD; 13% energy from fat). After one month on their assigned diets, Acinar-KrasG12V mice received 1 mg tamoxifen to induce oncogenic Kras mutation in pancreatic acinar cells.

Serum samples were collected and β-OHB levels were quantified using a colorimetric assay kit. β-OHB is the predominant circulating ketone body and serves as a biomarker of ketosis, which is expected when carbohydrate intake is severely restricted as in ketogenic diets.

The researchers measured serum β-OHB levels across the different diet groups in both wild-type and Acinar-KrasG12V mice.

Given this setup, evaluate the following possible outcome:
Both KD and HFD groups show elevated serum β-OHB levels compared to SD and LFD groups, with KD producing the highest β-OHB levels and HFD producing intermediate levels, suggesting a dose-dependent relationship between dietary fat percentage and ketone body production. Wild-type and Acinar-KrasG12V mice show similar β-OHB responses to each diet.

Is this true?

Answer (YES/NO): NO